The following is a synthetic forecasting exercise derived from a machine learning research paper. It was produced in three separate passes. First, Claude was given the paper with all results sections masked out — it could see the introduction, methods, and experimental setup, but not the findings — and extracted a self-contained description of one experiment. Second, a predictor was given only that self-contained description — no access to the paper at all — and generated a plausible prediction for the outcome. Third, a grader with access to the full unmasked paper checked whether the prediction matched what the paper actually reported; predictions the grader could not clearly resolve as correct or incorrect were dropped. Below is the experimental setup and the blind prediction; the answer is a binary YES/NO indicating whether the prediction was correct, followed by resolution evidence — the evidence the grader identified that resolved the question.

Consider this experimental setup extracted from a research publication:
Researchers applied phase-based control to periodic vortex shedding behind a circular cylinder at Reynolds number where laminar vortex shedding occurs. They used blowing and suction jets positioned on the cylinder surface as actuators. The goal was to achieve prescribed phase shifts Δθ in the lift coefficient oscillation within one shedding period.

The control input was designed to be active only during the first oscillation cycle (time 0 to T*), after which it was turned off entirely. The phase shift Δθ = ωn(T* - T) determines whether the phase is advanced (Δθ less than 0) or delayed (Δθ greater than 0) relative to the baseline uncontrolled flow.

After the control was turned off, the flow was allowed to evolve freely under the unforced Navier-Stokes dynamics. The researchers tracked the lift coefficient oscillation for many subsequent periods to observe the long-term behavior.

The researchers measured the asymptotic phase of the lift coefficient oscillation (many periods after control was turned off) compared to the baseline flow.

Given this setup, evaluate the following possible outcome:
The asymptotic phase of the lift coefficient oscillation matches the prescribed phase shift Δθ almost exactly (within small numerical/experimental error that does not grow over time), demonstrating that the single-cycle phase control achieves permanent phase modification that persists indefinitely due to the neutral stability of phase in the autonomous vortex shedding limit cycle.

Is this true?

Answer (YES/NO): NO